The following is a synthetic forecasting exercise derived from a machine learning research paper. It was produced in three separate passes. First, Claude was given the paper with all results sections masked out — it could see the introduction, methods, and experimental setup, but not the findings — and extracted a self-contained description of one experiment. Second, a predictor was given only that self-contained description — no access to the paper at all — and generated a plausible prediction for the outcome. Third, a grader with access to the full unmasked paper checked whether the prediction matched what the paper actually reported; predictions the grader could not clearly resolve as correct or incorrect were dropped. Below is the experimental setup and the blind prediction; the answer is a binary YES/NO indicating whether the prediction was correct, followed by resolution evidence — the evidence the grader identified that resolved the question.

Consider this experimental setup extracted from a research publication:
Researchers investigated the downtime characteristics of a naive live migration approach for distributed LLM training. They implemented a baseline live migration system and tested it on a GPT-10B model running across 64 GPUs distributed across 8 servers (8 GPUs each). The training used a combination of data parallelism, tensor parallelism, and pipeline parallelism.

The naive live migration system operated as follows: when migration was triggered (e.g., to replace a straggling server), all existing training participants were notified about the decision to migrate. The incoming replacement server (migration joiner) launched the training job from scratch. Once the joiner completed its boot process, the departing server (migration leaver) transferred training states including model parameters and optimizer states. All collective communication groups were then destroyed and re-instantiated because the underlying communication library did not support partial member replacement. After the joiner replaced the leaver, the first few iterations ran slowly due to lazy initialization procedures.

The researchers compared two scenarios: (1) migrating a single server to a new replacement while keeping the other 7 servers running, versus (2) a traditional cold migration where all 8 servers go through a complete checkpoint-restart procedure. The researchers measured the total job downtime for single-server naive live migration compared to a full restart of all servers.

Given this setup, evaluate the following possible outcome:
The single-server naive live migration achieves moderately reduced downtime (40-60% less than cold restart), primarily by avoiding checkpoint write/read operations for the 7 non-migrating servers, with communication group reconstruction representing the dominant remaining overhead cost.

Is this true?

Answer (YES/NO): NO